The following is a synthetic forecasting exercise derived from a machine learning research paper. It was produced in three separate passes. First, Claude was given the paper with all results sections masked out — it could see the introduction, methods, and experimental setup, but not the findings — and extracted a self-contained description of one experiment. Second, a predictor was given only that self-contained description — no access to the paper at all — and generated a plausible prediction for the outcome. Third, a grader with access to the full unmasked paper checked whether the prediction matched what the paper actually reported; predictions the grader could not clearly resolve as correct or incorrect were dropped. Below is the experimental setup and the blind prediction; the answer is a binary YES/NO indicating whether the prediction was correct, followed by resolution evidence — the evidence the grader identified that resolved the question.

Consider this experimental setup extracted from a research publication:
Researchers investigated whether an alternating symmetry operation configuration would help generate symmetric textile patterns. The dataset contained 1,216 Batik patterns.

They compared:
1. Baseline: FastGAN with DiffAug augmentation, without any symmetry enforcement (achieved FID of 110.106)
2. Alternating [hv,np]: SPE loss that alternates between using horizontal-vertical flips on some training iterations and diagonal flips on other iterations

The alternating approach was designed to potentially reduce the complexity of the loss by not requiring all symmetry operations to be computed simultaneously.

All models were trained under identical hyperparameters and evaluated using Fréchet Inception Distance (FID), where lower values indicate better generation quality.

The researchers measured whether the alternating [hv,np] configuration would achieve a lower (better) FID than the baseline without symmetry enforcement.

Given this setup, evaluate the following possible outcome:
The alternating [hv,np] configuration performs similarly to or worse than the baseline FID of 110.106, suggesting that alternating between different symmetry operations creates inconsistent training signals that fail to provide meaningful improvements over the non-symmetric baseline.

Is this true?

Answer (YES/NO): YES